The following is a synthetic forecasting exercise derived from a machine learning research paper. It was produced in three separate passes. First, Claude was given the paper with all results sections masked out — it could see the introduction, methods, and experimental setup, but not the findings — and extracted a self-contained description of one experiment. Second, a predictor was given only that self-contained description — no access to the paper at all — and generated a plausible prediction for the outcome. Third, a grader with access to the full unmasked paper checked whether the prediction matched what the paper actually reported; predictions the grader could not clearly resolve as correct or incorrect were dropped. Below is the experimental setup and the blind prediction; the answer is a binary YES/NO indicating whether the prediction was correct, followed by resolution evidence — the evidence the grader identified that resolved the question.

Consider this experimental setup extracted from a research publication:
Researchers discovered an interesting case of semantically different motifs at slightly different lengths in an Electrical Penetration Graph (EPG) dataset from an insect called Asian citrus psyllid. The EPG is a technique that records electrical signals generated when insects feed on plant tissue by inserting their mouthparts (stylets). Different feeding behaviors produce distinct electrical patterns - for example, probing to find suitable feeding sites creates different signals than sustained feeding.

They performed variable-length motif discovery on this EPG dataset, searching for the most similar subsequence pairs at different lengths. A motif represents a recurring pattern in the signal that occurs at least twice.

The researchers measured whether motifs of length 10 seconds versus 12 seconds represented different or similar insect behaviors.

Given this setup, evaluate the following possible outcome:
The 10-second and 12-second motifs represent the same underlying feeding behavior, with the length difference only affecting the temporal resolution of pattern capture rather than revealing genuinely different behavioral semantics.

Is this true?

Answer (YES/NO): NO